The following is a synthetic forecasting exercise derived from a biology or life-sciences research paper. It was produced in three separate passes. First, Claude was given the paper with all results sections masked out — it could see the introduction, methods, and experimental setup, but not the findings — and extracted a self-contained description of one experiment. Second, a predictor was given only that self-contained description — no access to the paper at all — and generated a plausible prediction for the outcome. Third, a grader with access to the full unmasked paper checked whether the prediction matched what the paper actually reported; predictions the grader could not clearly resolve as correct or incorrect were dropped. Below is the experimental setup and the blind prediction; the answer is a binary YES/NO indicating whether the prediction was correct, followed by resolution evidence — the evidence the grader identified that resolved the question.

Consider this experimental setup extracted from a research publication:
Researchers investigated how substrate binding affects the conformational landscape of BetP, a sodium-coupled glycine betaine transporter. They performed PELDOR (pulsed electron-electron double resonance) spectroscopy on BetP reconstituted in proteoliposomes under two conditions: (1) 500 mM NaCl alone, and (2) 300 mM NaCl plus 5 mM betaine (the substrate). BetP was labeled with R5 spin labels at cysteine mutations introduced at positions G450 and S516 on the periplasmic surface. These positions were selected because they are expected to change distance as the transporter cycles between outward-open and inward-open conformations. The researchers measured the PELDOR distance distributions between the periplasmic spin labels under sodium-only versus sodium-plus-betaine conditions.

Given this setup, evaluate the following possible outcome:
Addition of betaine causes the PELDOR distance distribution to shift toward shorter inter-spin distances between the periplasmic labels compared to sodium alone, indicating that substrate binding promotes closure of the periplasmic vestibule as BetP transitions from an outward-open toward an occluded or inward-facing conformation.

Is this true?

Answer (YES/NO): NO